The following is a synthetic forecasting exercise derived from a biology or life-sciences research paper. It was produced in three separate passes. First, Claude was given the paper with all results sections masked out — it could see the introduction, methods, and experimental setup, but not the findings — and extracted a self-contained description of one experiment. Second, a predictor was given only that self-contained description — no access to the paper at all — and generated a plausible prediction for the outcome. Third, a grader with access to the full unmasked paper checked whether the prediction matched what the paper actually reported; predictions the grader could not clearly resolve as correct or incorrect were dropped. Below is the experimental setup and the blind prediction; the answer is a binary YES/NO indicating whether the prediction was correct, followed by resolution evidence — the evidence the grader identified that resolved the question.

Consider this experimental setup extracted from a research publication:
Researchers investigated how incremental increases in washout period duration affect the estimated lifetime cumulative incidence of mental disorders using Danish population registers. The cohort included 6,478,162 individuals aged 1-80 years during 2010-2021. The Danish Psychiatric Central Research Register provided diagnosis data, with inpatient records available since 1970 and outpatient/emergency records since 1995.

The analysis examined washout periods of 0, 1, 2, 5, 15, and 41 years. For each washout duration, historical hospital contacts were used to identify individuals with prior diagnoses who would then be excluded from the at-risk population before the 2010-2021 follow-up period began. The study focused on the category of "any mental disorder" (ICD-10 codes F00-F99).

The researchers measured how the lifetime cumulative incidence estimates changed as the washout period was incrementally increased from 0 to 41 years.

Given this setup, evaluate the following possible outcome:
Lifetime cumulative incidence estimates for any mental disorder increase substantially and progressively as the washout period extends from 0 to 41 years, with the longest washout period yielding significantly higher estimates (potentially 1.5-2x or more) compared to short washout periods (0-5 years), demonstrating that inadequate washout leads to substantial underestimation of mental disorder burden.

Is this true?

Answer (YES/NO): NO